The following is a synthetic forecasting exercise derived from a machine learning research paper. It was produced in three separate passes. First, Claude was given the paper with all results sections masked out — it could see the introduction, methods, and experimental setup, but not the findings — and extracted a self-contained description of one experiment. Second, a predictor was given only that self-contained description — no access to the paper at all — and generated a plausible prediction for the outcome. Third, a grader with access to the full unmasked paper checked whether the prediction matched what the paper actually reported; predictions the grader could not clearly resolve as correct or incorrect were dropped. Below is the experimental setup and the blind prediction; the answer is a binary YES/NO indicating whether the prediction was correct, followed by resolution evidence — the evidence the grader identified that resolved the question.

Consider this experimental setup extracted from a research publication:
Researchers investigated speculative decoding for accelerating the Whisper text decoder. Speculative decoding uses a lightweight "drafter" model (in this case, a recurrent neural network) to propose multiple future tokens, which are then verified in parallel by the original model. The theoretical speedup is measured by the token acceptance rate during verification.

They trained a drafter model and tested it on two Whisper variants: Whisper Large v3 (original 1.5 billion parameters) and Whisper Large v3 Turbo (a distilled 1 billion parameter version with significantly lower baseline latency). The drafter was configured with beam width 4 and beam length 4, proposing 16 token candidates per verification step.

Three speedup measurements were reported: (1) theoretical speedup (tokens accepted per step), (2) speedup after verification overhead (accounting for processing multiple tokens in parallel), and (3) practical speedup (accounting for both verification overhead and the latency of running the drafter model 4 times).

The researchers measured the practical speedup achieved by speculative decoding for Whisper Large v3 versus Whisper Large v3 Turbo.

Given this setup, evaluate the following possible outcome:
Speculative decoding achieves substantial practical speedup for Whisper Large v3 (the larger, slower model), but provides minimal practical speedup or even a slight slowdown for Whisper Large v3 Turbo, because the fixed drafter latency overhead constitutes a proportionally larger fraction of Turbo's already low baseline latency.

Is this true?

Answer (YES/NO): YES